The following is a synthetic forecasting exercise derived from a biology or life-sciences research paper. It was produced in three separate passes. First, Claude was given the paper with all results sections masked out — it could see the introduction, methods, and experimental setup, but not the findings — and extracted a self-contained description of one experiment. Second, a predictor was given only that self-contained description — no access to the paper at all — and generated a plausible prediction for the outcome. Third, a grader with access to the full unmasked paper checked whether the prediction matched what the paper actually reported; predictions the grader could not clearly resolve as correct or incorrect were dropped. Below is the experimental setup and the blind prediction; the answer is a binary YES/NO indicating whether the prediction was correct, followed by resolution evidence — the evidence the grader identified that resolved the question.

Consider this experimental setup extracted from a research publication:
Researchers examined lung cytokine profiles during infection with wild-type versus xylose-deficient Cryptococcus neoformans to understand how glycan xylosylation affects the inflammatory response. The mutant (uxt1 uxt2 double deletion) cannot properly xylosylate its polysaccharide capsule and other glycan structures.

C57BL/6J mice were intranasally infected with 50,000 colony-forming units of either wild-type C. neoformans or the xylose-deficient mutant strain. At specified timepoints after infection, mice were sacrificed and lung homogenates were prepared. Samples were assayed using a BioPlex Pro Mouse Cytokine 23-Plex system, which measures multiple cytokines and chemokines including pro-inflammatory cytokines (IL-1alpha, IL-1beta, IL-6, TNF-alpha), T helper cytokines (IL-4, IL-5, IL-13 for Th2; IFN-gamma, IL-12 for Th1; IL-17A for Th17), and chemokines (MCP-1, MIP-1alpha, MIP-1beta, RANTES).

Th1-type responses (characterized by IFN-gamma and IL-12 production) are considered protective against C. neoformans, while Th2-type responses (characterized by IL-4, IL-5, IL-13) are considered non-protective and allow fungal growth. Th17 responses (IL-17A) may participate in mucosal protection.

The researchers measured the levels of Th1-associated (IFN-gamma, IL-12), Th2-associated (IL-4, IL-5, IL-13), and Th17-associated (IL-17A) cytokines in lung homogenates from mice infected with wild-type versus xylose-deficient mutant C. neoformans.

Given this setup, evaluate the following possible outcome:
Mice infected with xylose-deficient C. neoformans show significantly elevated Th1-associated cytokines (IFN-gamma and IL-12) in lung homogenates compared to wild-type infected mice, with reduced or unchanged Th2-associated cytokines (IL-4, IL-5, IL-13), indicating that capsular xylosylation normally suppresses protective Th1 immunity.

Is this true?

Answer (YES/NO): NO